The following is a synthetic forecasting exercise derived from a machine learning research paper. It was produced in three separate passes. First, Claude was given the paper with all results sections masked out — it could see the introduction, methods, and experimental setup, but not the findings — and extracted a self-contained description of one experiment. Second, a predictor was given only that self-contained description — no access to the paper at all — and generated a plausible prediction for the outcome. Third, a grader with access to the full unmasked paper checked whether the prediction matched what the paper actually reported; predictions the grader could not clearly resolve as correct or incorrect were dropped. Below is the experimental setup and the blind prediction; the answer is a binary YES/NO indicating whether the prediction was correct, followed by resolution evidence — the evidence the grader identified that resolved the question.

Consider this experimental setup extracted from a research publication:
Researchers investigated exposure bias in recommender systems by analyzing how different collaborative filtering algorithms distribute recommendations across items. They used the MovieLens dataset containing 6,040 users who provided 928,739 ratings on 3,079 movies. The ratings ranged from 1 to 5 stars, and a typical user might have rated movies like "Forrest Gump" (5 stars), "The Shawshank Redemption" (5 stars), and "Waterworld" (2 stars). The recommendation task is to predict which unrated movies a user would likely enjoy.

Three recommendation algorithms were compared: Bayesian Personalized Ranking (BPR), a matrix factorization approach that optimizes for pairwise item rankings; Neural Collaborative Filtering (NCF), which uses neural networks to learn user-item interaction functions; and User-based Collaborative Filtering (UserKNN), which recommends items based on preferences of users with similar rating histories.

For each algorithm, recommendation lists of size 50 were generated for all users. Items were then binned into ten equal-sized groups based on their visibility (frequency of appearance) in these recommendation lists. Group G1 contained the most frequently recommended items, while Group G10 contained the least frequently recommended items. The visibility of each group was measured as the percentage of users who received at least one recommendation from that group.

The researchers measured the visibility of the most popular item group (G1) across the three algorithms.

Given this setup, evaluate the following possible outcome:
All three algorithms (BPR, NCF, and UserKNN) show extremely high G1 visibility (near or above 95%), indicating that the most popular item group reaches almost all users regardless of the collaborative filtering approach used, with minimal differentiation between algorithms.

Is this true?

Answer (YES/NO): NO